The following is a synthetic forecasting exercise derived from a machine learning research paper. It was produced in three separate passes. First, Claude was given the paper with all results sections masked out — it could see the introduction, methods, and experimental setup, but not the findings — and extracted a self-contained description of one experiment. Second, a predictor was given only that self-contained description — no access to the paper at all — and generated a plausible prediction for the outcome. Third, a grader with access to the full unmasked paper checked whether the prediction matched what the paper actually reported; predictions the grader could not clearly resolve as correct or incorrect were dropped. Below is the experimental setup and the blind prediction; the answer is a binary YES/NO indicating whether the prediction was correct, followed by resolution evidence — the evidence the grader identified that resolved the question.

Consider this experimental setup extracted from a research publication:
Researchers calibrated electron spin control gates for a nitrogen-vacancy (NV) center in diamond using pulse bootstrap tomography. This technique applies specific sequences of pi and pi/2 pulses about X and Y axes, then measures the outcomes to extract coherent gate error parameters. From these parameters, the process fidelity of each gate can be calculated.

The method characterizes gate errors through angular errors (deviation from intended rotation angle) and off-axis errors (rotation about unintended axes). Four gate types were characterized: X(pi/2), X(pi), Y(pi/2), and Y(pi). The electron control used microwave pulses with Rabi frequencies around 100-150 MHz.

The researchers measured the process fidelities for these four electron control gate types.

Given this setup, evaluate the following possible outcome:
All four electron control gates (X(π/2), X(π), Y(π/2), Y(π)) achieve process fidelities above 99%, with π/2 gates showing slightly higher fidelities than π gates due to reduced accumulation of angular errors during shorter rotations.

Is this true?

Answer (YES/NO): NO